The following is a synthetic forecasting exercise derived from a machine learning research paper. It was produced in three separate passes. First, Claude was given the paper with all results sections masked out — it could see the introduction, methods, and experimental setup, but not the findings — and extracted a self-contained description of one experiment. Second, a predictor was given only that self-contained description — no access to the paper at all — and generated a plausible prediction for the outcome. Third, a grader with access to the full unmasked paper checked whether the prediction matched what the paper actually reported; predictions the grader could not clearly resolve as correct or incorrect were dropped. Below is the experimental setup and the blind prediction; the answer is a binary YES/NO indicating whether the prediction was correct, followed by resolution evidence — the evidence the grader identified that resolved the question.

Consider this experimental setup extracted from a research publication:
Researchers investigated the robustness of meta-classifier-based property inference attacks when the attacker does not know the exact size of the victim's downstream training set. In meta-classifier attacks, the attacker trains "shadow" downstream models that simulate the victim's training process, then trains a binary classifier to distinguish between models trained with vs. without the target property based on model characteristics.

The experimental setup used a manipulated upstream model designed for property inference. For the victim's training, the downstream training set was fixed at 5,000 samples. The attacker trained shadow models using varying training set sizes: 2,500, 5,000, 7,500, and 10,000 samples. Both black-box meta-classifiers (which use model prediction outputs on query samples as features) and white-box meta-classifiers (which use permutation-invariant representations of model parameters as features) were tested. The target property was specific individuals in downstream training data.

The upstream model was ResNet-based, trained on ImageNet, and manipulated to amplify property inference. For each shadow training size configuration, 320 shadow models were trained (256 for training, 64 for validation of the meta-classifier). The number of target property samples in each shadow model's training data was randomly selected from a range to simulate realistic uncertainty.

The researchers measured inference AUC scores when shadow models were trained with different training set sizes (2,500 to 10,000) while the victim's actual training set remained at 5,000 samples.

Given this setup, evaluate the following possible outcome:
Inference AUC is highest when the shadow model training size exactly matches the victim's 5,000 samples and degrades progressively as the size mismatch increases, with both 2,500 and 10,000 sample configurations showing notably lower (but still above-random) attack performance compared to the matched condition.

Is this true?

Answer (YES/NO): NO